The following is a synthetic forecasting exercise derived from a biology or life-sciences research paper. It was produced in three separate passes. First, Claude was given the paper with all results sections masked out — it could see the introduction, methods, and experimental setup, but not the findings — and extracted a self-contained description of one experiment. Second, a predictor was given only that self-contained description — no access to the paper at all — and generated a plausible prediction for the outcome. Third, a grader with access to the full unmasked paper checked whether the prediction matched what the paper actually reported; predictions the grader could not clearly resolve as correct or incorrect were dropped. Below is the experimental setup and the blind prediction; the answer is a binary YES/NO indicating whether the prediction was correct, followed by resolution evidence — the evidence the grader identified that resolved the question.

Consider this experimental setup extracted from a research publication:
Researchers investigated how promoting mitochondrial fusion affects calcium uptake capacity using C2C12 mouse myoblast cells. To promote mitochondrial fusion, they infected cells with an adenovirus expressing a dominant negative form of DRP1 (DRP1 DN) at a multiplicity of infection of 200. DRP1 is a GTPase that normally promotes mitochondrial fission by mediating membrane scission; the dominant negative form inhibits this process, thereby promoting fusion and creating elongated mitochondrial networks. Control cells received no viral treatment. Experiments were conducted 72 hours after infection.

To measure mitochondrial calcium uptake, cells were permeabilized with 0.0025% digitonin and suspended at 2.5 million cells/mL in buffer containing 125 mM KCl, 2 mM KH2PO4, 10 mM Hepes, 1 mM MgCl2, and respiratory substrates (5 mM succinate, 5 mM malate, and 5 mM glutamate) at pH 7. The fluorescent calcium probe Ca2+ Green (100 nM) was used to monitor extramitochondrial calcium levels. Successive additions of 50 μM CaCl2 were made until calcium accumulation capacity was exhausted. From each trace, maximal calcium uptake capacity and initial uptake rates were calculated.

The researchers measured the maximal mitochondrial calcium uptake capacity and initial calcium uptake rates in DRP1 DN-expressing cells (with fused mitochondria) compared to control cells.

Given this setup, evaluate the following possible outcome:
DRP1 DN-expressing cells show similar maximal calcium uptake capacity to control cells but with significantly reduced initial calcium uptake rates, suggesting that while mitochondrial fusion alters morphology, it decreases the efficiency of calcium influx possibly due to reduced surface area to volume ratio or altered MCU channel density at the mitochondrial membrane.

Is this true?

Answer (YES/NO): NO